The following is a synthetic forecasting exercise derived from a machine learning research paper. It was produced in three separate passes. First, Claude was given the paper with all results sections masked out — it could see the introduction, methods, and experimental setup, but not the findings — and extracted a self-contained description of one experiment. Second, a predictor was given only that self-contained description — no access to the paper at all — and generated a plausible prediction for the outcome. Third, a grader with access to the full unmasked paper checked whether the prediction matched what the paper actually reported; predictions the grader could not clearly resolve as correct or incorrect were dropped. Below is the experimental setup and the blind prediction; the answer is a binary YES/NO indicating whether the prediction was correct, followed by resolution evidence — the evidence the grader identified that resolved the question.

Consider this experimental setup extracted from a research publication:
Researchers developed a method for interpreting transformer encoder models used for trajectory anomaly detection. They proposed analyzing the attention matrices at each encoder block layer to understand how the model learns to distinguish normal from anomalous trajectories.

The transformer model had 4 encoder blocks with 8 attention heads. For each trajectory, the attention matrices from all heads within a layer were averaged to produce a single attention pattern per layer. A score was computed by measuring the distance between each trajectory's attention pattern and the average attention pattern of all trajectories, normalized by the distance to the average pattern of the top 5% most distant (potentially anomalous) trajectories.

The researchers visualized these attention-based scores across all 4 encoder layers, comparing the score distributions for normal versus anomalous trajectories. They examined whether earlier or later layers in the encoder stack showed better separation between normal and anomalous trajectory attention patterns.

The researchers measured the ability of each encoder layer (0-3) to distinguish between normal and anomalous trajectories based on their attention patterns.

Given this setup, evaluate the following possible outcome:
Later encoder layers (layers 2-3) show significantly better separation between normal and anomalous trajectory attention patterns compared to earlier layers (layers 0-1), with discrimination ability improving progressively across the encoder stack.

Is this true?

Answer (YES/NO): NO